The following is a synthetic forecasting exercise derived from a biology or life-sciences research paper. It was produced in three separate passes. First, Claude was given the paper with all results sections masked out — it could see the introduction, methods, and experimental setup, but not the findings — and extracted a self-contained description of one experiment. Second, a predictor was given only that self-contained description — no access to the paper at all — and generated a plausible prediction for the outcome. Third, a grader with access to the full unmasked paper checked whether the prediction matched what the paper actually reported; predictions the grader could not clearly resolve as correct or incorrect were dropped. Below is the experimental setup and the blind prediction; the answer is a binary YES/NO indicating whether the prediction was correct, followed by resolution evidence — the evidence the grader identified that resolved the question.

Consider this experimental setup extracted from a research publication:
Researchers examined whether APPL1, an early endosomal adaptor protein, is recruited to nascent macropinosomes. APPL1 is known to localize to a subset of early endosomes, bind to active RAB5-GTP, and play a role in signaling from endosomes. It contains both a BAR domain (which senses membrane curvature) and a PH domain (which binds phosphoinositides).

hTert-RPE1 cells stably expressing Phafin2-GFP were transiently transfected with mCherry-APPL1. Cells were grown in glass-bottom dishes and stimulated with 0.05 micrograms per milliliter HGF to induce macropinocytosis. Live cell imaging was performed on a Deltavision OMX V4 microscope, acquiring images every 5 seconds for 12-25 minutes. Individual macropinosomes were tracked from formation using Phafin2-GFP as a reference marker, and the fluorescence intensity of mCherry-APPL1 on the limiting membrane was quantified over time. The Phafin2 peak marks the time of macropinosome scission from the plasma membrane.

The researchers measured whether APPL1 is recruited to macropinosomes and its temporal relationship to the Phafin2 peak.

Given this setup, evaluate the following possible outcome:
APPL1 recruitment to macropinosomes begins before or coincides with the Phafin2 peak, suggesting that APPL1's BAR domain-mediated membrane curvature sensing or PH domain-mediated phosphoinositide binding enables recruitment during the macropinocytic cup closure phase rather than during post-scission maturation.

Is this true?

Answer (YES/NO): NO